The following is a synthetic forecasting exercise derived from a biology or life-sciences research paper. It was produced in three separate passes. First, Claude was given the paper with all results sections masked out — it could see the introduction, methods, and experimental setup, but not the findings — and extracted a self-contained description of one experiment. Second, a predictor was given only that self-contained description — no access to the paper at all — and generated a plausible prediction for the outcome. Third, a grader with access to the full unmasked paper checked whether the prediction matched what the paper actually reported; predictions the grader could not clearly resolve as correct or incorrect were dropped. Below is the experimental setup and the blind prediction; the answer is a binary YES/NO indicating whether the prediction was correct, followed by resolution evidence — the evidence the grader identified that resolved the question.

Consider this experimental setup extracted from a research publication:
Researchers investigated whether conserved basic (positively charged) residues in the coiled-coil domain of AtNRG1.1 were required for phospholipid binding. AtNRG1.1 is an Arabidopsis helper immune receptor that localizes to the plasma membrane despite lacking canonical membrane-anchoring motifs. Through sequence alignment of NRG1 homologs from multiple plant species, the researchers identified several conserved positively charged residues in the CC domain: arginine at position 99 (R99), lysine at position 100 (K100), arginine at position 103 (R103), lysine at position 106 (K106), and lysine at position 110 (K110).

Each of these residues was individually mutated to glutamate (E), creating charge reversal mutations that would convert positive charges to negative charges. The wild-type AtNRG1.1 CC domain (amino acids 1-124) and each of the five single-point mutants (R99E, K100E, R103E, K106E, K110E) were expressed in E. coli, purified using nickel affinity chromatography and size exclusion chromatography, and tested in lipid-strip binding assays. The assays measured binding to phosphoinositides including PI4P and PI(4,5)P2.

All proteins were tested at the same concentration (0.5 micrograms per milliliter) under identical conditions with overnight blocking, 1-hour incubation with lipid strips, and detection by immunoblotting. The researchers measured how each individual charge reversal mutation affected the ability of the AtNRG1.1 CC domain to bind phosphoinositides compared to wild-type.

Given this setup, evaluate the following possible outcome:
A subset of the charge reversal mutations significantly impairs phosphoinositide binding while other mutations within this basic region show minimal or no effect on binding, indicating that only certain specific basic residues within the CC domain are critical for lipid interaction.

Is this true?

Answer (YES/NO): NO